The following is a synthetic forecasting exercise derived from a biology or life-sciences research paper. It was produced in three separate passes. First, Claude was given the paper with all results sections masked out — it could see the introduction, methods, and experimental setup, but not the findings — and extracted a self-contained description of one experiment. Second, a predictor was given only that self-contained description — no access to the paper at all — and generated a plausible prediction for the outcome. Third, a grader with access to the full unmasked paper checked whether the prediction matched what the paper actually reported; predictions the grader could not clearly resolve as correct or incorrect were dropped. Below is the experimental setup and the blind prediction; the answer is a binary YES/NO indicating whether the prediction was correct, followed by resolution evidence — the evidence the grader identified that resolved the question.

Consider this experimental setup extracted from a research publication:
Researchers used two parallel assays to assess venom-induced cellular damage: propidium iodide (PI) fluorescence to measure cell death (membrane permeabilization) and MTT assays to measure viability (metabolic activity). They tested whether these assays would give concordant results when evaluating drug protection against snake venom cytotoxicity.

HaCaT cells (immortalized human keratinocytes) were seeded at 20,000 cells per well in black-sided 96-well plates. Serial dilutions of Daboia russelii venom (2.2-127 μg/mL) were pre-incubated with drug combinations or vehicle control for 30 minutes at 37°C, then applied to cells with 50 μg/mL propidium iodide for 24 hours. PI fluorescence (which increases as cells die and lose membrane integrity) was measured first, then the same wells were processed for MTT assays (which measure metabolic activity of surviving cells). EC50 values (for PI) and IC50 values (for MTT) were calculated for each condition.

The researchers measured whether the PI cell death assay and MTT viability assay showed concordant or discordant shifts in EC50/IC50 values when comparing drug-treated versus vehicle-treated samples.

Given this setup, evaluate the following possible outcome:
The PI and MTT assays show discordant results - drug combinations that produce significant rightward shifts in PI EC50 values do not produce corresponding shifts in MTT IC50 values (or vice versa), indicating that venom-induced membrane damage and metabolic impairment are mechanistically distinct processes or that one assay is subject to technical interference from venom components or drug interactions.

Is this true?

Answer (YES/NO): YES